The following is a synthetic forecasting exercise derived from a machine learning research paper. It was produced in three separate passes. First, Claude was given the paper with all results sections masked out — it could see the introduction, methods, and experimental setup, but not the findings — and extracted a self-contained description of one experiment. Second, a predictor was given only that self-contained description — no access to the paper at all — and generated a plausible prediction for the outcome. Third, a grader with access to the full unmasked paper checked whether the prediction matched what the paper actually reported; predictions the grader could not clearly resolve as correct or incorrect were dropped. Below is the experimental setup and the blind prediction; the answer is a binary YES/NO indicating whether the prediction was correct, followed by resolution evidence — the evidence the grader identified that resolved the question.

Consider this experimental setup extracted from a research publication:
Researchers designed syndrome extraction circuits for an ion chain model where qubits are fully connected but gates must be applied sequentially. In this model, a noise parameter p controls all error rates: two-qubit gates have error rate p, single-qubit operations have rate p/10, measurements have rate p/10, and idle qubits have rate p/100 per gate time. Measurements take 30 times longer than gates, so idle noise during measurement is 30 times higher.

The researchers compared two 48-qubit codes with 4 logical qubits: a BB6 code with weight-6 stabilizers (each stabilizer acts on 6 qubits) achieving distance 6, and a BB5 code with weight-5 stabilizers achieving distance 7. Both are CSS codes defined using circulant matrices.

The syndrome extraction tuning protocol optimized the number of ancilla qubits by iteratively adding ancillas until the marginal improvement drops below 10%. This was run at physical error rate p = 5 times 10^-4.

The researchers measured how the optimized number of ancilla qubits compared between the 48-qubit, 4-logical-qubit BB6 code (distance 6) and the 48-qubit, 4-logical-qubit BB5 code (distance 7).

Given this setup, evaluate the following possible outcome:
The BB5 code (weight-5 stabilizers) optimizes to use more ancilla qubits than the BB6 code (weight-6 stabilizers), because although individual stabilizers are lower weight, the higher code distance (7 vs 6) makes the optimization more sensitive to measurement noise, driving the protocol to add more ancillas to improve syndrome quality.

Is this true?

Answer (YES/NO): NO